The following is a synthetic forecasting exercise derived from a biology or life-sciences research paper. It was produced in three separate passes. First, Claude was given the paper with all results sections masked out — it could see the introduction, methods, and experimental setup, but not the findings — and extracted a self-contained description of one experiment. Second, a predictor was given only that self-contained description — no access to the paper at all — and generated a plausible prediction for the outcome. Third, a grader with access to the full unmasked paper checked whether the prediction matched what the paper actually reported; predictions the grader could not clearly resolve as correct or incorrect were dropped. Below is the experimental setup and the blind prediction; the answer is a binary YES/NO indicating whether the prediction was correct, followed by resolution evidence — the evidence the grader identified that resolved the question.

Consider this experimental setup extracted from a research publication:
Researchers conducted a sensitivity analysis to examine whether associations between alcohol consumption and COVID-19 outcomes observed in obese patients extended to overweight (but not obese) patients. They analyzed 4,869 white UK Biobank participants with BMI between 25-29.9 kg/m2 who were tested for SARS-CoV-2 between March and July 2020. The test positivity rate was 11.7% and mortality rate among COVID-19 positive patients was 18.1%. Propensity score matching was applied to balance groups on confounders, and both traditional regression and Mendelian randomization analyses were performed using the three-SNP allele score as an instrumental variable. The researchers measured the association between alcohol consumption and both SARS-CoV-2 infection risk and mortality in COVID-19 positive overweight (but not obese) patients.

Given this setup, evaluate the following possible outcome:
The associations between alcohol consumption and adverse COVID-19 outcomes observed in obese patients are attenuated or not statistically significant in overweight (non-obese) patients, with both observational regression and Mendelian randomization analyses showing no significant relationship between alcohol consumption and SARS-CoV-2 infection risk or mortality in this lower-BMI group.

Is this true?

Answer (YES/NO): YES